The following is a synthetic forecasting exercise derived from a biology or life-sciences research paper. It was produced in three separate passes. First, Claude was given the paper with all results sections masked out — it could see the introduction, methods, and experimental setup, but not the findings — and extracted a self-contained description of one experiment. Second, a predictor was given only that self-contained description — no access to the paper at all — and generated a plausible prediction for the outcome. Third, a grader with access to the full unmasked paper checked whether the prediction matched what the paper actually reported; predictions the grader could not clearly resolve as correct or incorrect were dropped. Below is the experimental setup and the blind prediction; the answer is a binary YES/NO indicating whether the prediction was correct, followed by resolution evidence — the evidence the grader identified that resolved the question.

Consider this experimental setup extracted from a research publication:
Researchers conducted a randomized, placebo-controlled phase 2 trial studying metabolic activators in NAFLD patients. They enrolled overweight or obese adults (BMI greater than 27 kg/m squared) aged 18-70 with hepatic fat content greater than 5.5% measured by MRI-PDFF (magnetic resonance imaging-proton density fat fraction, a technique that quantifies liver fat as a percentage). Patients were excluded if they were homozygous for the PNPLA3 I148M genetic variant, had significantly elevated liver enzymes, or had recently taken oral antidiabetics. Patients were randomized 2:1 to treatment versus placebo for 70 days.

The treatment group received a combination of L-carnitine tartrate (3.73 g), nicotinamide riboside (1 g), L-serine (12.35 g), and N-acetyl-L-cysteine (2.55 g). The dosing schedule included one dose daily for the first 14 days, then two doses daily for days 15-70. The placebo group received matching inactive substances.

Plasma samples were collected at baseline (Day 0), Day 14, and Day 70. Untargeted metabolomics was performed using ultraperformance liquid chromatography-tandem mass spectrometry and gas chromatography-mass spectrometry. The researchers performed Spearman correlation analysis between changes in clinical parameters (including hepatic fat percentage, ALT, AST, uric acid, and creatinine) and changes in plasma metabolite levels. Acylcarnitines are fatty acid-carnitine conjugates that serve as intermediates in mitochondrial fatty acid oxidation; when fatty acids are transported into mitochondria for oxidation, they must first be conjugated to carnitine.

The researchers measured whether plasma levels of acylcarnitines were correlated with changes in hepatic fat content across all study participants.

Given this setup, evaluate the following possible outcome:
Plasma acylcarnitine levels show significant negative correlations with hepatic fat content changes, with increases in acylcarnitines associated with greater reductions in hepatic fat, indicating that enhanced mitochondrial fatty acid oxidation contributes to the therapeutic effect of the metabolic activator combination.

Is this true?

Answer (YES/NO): NO